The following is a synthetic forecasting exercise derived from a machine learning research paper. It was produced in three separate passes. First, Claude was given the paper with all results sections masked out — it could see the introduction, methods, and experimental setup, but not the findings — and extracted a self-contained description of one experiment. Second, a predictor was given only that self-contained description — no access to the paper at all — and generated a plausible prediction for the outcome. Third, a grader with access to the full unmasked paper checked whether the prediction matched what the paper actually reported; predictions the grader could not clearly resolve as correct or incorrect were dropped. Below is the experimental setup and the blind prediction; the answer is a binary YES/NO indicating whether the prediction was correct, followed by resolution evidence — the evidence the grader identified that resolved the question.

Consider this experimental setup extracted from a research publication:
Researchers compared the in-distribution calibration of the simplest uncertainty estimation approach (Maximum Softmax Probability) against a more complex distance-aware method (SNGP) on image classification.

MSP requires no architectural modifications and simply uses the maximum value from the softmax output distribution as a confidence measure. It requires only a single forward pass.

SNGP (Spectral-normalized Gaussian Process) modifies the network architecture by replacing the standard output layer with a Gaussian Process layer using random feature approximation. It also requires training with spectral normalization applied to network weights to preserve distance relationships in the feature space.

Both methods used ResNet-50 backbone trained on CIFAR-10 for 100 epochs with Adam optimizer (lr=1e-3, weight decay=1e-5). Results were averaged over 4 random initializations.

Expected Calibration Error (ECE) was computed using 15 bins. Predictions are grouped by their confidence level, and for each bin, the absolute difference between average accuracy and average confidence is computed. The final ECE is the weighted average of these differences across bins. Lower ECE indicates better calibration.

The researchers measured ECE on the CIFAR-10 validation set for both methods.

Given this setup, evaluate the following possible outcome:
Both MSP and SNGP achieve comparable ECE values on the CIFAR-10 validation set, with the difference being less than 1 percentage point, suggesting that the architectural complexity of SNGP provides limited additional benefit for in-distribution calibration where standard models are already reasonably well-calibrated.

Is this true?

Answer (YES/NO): NO